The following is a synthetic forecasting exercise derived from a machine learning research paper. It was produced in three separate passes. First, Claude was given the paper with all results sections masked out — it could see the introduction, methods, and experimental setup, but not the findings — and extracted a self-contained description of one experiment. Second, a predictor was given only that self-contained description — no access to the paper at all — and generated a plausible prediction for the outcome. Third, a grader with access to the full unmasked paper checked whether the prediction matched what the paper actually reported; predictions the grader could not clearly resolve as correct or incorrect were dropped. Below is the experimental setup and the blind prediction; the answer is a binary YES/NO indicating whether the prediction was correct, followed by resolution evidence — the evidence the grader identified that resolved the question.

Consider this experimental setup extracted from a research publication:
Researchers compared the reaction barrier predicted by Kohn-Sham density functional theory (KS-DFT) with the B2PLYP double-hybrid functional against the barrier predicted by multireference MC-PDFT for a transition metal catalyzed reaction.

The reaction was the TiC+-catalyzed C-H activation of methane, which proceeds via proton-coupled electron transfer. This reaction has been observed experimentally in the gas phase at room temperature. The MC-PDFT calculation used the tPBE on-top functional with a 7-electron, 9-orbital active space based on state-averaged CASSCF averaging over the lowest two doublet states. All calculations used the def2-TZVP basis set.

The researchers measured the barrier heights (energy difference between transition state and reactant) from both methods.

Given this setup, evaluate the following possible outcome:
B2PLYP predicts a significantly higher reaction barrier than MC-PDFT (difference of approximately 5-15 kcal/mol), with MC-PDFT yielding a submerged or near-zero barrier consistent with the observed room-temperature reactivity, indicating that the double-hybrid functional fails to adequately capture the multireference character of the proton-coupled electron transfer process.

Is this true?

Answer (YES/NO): NO